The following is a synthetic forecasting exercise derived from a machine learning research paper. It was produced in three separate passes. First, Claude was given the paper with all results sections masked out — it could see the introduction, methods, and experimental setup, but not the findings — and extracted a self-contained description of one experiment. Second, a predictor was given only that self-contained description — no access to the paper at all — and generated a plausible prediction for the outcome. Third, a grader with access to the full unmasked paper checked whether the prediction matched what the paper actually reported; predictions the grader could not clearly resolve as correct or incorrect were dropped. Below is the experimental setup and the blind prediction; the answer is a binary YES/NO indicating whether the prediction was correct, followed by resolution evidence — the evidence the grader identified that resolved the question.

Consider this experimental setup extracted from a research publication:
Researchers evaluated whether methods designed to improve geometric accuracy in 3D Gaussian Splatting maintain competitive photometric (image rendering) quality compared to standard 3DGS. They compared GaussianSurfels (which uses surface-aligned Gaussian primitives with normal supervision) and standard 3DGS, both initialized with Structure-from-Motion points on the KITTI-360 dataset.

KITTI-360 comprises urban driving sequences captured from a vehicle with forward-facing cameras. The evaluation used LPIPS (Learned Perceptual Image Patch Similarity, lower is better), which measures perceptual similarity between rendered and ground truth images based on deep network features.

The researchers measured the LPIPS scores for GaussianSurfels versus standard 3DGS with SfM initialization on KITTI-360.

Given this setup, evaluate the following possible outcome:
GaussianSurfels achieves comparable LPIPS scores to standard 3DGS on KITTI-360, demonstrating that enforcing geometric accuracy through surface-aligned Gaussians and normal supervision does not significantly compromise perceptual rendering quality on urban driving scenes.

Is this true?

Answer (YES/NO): NO